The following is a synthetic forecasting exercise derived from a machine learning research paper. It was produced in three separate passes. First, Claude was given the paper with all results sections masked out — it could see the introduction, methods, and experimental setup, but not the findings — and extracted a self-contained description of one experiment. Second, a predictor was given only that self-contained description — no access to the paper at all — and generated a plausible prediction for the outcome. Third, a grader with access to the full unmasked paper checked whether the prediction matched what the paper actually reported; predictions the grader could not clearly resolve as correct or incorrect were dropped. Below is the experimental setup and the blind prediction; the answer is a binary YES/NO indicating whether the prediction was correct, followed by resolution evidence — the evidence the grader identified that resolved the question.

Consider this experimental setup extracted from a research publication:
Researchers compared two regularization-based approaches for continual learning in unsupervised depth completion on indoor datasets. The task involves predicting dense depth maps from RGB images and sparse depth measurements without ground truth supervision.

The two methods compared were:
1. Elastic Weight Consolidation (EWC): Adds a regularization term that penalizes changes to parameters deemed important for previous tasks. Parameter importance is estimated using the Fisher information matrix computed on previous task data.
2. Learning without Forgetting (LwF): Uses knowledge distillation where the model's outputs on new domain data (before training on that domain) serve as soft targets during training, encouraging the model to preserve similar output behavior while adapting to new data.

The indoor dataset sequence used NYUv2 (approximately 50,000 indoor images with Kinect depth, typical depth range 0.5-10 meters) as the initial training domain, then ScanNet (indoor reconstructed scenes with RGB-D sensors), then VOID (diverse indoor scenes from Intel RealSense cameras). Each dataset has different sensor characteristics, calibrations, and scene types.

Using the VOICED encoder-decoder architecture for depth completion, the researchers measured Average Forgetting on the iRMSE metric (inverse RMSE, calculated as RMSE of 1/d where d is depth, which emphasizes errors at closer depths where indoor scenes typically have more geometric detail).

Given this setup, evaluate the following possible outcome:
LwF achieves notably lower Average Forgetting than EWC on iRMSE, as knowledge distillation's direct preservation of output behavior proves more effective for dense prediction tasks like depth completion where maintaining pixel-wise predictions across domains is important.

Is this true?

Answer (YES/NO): NO